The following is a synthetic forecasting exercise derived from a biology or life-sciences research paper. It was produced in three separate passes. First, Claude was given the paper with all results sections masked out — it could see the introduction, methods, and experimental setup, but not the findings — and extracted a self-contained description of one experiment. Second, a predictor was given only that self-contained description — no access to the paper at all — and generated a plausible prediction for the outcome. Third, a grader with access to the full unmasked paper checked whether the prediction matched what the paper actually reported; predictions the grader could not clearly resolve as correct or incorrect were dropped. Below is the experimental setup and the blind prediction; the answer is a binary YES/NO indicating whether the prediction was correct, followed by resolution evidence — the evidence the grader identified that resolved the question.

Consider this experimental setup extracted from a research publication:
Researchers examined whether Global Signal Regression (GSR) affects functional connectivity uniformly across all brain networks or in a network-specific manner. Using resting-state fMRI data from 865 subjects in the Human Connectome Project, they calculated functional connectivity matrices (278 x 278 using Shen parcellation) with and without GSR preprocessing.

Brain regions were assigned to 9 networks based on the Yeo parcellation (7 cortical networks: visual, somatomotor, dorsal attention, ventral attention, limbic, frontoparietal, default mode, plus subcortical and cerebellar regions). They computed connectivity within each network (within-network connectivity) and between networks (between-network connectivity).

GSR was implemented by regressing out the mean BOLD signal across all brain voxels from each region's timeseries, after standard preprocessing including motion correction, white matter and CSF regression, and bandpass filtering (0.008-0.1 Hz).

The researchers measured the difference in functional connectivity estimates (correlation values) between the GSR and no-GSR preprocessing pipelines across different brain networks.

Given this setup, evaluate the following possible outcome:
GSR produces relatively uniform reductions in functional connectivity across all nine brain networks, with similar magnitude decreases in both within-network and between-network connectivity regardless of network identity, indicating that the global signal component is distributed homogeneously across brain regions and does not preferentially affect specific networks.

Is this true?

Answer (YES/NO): NO